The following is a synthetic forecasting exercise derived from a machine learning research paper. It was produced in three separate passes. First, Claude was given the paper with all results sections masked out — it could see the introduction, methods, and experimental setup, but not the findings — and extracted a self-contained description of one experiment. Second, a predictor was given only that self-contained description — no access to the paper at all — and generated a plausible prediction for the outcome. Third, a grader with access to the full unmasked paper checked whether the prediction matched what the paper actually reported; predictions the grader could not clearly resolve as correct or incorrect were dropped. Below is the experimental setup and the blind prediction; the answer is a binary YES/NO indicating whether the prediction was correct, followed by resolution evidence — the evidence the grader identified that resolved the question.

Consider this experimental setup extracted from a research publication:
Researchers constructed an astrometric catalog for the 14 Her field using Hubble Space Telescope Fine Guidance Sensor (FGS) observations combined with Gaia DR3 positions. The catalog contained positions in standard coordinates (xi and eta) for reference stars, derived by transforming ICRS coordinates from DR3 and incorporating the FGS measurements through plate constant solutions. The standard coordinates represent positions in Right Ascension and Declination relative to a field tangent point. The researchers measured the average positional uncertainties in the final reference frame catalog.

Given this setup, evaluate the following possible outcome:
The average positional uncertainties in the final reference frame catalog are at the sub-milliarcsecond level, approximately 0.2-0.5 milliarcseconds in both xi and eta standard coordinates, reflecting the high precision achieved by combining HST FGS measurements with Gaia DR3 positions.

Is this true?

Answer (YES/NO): NO